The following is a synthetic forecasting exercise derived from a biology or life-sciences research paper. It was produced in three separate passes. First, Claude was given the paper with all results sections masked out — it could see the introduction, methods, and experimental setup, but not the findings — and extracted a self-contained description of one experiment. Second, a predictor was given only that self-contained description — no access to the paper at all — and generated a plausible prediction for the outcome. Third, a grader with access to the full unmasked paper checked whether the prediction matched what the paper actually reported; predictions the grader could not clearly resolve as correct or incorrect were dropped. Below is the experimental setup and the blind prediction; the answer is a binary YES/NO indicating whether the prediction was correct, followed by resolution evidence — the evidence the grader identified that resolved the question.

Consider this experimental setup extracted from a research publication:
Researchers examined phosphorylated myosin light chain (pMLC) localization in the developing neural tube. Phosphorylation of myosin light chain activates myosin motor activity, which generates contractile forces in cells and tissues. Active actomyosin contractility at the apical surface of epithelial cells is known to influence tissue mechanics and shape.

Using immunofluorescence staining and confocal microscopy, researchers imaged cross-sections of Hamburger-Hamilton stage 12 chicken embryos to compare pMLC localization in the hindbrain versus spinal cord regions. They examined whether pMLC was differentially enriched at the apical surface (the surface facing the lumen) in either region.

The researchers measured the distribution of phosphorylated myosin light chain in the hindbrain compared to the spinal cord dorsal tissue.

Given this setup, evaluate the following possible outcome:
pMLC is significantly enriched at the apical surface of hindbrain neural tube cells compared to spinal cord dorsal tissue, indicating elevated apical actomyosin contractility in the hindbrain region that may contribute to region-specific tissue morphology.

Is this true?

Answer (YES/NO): NO